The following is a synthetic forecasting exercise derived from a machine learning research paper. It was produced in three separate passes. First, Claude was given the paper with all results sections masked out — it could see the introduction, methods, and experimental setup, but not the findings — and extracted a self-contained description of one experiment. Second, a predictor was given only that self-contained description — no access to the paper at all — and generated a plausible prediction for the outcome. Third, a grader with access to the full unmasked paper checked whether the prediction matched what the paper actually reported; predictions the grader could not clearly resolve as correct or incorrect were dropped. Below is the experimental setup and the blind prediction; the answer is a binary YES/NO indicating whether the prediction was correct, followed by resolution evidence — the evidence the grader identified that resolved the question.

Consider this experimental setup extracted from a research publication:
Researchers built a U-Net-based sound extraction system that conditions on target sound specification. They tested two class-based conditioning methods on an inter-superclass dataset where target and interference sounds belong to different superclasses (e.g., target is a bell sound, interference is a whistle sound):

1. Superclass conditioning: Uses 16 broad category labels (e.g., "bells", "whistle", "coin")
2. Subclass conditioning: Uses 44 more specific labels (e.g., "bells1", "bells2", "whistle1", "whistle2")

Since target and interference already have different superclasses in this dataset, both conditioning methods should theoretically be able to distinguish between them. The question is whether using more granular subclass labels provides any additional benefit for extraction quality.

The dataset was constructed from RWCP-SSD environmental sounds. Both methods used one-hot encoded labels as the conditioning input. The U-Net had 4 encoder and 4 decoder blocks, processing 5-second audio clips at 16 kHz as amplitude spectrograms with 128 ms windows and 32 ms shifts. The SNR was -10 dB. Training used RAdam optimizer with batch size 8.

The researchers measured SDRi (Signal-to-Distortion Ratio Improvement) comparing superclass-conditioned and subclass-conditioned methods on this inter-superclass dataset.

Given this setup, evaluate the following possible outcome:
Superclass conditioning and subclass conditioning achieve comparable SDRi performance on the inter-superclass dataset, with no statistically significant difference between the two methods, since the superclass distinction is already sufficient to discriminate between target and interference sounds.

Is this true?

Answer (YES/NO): YES